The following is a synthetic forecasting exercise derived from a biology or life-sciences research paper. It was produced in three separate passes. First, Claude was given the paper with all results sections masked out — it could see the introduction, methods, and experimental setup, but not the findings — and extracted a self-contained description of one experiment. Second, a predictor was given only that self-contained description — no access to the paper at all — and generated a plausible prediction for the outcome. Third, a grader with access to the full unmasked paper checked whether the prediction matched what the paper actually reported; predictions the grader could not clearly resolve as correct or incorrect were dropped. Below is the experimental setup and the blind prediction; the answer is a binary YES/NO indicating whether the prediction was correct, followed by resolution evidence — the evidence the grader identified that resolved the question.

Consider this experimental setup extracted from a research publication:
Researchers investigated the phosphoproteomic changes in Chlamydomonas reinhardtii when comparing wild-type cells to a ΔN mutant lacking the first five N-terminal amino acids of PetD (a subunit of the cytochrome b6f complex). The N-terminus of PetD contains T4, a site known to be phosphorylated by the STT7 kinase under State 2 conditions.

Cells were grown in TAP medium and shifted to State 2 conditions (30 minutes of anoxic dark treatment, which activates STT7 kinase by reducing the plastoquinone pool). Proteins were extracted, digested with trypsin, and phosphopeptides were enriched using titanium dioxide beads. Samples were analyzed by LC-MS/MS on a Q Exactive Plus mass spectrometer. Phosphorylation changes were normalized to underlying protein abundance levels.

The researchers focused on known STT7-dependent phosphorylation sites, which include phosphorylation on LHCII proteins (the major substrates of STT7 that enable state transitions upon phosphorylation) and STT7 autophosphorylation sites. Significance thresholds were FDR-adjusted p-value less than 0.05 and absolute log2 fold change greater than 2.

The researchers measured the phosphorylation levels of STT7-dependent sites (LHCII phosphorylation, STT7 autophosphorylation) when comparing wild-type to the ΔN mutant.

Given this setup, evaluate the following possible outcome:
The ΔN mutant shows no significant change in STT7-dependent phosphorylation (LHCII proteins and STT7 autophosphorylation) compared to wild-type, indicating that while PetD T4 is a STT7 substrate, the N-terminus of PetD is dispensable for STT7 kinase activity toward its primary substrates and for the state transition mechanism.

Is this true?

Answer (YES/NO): NO